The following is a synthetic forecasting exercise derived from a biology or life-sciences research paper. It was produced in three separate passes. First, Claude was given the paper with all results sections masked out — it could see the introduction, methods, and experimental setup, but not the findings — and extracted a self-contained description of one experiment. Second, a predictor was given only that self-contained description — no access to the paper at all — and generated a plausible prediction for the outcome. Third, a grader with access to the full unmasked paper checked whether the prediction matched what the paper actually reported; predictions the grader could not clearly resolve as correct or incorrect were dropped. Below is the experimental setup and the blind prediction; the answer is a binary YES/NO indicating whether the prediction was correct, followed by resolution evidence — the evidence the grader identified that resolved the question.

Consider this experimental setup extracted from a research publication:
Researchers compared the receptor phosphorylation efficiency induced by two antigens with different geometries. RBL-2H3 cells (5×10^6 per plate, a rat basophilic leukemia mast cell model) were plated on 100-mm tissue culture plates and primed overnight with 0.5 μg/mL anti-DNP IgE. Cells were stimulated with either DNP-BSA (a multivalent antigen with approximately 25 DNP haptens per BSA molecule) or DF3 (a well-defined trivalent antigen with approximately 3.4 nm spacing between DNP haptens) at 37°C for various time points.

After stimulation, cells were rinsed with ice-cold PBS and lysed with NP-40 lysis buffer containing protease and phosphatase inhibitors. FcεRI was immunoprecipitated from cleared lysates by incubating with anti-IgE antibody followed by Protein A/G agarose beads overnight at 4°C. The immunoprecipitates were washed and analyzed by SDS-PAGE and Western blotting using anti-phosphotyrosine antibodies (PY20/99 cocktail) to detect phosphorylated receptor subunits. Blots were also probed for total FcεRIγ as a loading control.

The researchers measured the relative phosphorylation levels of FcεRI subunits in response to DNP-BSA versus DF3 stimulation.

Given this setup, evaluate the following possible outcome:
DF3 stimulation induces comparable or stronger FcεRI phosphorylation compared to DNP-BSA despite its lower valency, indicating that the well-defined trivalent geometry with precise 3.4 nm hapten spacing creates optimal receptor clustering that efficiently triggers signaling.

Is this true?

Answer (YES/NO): NO